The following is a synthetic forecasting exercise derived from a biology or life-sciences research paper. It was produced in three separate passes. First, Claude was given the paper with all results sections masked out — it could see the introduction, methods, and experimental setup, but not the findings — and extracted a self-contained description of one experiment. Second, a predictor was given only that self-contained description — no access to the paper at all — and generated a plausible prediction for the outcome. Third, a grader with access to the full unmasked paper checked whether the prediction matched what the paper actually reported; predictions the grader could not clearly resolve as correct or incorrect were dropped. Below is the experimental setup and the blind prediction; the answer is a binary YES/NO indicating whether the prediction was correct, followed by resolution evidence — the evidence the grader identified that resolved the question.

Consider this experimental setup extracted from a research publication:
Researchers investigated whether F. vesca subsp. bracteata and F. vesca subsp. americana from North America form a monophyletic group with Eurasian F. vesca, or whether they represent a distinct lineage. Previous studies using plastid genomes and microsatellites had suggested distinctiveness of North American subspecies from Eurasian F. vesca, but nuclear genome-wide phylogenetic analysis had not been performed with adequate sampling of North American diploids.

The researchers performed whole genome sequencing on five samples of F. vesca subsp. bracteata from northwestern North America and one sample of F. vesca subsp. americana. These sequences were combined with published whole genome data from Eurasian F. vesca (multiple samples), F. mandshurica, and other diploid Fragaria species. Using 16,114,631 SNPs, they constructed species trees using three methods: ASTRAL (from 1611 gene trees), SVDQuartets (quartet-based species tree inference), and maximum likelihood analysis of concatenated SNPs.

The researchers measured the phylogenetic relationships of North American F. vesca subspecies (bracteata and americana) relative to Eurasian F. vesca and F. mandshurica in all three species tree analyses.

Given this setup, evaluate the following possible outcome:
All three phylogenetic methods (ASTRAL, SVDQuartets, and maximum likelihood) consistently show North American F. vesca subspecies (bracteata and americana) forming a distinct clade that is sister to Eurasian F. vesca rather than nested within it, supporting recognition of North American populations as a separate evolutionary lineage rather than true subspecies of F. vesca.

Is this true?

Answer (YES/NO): NO